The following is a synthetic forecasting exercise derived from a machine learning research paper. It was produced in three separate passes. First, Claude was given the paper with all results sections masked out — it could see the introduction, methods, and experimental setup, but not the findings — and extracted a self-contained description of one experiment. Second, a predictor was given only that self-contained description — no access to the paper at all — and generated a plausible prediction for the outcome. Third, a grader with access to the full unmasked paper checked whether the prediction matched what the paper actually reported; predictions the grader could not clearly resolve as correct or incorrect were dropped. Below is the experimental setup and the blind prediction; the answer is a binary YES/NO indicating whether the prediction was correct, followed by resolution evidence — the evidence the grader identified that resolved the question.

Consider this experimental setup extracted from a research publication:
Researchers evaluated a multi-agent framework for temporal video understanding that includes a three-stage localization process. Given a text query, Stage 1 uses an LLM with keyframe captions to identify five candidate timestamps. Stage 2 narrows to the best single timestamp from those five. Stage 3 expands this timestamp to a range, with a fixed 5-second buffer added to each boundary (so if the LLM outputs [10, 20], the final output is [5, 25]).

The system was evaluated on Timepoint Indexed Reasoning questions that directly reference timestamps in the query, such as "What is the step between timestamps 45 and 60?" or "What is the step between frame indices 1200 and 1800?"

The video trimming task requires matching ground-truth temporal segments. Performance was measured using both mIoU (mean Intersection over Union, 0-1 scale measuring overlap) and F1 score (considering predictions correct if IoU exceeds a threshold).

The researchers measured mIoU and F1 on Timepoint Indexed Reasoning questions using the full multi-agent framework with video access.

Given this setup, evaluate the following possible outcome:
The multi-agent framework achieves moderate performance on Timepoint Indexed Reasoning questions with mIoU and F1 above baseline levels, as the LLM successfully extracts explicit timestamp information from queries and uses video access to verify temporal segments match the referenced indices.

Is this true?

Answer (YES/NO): NO